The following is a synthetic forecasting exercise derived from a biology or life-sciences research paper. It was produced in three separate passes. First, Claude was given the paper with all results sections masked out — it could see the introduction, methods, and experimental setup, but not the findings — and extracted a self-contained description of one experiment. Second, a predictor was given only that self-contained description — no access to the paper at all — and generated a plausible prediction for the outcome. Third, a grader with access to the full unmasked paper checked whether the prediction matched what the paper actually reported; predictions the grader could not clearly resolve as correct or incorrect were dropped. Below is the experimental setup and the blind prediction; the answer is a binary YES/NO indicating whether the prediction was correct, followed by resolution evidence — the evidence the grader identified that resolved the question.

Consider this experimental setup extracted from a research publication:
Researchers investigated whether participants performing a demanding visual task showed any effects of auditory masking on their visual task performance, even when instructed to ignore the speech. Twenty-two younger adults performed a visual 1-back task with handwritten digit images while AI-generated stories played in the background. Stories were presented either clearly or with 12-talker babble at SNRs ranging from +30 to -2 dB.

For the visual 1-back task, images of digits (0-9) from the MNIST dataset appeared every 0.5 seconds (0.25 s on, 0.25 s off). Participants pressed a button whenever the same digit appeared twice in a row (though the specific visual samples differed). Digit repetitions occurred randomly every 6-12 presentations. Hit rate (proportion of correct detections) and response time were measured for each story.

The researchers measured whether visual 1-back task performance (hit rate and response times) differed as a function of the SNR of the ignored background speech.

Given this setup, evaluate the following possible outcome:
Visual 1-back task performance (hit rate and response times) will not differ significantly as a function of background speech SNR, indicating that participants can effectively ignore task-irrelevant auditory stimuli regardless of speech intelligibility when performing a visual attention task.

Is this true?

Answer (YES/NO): YES